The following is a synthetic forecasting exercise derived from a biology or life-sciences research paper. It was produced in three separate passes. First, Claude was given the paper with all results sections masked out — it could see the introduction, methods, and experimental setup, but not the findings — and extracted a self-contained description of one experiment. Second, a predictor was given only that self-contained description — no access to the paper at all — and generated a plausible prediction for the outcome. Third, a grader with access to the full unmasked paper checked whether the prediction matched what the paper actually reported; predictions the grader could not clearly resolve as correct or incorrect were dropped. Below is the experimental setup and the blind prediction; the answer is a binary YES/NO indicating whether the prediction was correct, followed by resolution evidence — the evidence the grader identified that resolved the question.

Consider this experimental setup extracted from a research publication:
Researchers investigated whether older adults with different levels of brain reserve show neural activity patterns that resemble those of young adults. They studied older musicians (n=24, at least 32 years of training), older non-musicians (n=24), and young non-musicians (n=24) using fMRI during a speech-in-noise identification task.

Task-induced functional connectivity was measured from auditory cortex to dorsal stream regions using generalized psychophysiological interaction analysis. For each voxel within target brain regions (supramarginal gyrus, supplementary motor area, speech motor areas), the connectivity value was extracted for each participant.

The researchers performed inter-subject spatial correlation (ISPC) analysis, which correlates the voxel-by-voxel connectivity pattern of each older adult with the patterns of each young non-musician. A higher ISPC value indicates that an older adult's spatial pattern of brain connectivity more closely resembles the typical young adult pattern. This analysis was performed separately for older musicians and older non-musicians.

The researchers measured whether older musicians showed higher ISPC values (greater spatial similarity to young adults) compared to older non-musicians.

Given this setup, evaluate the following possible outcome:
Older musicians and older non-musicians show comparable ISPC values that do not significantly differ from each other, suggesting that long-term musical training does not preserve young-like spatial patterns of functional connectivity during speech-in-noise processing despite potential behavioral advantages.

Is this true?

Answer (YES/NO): NO